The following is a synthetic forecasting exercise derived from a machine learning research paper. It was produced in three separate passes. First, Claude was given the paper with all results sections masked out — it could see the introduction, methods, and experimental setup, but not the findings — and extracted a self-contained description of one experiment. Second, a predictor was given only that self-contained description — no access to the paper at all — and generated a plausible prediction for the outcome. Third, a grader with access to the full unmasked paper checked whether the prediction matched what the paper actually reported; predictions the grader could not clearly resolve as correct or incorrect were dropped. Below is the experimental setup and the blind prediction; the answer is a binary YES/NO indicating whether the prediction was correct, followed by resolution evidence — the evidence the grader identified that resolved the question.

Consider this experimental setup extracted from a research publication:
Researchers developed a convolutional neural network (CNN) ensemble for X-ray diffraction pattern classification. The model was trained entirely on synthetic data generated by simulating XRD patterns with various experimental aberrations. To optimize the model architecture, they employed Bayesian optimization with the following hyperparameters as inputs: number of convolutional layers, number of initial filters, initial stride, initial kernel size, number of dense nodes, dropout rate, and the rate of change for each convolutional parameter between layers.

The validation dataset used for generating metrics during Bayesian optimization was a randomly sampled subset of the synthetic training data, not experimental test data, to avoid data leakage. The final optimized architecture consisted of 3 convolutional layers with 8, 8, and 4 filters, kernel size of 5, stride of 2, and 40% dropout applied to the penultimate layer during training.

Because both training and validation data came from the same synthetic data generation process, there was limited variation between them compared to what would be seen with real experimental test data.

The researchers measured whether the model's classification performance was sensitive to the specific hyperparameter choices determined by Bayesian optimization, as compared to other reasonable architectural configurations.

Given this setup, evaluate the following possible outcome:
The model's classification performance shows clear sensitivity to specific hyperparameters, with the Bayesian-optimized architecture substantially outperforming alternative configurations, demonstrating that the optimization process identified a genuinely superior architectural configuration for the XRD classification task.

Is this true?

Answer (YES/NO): NO